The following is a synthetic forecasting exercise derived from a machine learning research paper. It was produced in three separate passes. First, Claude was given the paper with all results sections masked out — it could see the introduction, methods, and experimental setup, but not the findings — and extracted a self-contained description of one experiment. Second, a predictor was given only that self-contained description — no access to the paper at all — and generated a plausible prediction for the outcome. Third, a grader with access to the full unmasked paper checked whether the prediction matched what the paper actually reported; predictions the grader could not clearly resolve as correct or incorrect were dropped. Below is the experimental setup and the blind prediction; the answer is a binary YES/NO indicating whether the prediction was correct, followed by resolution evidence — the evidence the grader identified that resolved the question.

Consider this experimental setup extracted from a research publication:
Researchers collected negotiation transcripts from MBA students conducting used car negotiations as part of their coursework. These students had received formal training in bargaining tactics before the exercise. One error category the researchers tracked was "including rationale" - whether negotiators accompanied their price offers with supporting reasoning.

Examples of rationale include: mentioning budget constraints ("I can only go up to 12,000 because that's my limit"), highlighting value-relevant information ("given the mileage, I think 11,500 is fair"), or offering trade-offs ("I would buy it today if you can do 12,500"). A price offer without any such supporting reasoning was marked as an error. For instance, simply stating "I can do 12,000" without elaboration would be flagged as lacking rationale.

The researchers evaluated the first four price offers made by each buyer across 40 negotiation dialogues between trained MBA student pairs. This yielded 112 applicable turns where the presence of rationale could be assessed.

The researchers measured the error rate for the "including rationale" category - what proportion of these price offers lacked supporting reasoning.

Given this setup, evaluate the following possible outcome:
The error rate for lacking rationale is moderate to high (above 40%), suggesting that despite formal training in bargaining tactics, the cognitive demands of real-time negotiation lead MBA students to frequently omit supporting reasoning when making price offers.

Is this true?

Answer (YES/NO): NO